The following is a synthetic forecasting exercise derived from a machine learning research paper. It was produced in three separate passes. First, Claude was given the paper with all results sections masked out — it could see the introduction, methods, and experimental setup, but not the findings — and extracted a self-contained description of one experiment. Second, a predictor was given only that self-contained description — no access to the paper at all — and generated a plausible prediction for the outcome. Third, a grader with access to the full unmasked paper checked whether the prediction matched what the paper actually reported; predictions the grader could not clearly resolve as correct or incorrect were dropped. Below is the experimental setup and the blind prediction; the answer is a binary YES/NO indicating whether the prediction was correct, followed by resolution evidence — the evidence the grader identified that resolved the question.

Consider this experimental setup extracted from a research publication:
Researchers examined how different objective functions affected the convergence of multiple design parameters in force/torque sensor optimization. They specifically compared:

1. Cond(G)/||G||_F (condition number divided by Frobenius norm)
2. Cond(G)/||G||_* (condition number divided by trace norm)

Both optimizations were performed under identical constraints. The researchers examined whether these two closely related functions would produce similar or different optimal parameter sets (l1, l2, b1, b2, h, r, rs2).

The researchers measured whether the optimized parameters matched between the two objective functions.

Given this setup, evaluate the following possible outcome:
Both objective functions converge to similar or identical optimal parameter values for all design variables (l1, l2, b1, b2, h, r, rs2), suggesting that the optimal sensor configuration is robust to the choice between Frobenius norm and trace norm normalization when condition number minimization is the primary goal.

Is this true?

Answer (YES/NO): YES